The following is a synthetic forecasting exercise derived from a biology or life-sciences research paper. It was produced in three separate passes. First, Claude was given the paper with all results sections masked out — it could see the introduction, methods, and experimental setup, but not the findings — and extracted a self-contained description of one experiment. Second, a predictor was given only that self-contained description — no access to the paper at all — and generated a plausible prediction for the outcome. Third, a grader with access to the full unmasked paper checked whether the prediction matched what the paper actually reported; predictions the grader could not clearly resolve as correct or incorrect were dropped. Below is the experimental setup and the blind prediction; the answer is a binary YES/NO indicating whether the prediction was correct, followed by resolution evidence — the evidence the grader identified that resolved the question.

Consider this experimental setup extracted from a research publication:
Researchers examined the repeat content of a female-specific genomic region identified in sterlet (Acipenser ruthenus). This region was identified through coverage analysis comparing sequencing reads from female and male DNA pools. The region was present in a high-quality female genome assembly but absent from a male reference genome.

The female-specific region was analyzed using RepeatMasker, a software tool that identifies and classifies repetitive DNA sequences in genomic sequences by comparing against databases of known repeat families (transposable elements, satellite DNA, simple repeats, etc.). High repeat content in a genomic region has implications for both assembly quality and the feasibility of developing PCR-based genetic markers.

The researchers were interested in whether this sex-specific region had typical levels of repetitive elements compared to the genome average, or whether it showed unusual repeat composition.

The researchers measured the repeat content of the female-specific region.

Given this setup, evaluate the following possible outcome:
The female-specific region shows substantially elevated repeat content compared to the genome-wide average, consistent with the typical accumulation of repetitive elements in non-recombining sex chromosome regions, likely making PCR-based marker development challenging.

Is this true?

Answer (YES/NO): YES